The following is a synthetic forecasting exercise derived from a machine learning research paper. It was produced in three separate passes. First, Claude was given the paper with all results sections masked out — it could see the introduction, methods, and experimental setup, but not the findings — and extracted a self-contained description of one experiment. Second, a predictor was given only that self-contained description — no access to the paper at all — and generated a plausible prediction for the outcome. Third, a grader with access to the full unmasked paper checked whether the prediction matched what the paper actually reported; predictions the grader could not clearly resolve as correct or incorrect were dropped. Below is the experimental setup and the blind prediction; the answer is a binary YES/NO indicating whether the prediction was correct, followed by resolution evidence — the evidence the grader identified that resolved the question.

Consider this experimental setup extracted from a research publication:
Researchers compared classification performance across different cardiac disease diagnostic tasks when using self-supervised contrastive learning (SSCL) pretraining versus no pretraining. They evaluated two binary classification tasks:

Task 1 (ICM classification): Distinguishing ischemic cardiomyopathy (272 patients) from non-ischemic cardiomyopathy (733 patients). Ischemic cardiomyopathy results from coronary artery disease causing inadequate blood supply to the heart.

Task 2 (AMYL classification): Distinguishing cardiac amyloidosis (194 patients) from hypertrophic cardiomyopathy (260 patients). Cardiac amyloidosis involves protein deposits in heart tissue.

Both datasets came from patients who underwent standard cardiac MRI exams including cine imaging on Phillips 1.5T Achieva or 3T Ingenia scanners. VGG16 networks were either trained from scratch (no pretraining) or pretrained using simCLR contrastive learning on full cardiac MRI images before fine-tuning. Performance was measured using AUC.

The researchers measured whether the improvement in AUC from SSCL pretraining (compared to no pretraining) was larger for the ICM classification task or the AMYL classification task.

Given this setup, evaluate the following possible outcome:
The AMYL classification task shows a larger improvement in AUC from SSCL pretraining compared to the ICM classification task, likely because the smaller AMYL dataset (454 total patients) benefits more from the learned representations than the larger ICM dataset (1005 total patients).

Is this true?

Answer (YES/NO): NO